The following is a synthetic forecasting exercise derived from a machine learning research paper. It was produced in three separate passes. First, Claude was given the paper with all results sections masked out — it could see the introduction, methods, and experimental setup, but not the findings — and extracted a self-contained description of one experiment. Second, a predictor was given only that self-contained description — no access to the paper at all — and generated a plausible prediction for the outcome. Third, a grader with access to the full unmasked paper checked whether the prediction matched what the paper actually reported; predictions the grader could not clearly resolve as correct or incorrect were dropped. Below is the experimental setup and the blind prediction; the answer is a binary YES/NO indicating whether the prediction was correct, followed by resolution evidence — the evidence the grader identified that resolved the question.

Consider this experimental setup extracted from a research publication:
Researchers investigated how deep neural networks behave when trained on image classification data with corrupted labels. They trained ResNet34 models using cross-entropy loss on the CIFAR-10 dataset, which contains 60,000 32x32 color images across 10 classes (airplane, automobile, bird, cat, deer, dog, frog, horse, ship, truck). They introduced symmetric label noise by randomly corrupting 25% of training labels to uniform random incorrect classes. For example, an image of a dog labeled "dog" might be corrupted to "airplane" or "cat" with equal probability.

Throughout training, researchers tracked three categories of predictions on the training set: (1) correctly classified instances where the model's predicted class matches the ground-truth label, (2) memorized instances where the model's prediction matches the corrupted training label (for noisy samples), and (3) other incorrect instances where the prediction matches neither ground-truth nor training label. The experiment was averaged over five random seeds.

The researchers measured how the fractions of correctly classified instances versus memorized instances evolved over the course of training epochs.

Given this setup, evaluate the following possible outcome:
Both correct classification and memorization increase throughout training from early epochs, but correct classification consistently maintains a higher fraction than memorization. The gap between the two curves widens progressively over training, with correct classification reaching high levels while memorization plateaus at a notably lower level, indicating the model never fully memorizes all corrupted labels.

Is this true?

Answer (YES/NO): NO